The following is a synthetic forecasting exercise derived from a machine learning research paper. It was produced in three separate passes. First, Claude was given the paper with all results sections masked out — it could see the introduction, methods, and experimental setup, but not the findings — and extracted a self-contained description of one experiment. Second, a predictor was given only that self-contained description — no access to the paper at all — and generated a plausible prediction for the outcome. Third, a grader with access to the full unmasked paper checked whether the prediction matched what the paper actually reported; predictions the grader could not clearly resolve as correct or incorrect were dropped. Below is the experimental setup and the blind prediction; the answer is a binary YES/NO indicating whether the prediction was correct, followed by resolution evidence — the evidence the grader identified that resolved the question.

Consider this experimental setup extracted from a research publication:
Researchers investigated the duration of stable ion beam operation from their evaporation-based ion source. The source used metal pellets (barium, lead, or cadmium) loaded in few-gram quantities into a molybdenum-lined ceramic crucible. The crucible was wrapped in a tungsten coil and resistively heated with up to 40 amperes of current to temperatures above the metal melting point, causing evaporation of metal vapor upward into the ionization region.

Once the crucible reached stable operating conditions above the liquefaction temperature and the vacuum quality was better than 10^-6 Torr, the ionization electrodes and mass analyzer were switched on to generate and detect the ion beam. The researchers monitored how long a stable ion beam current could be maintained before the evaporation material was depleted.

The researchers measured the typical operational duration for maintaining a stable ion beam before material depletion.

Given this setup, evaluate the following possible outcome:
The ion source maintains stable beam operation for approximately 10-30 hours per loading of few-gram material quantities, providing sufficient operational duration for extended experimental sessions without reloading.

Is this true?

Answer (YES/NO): YES